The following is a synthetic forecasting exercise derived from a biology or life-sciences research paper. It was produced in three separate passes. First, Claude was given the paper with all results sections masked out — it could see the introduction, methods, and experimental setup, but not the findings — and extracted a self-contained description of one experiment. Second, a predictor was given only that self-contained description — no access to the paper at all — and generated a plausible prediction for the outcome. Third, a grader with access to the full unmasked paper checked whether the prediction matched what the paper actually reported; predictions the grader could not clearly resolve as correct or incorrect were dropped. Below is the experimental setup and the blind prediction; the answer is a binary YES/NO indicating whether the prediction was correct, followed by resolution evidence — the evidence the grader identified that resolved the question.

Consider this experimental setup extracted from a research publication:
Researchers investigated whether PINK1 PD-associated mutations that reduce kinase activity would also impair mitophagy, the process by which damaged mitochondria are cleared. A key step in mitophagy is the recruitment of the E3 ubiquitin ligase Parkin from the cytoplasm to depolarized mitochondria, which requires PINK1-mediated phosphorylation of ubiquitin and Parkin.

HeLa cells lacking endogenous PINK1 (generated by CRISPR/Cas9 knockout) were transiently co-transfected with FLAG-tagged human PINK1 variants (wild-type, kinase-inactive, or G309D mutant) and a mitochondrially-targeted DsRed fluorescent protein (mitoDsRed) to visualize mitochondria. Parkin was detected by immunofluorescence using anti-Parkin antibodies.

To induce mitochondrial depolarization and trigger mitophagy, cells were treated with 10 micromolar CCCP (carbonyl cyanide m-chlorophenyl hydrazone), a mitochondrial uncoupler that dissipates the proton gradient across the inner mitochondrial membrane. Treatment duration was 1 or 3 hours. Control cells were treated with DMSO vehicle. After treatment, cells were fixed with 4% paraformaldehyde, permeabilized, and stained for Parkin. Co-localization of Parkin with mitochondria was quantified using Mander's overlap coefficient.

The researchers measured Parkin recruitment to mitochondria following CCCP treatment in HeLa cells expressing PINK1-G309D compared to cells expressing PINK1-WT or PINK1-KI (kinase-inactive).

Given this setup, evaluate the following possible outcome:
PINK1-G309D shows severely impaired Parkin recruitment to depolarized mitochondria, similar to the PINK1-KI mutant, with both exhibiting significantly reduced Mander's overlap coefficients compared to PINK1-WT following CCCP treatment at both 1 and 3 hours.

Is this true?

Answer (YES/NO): NO